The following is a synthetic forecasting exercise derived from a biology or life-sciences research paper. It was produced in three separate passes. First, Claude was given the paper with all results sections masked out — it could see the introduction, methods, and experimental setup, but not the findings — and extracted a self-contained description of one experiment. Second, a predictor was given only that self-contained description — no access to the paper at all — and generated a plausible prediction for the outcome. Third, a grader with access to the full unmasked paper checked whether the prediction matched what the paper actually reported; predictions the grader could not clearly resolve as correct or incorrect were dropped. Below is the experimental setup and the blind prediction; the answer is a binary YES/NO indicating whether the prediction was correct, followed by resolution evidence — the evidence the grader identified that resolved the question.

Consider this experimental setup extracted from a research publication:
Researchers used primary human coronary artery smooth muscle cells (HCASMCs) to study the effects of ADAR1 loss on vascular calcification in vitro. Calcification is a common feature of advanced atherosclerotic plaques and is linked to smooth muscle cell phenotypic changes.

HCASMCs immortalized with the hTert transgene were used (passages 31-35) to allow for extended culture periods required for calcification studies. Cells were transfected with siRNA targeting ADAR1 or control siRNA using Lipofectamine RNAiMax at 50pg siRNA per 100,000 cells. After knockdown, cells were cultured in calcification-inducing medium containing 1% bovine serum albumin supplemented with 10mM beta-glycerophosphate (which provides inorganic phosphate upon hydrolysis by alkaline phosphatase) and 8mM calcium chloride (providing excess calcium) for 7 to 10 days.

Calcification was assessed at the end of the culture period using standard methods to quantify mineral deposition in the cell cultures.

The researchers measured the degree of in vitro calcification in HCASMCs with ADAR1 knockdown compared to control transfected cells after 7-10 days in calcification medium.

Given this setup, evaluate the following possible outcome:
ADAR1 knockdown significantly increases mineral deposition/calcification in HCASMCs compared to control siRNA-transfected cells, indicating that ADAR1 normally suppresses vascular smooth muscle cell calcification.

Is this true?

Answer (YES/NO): YES